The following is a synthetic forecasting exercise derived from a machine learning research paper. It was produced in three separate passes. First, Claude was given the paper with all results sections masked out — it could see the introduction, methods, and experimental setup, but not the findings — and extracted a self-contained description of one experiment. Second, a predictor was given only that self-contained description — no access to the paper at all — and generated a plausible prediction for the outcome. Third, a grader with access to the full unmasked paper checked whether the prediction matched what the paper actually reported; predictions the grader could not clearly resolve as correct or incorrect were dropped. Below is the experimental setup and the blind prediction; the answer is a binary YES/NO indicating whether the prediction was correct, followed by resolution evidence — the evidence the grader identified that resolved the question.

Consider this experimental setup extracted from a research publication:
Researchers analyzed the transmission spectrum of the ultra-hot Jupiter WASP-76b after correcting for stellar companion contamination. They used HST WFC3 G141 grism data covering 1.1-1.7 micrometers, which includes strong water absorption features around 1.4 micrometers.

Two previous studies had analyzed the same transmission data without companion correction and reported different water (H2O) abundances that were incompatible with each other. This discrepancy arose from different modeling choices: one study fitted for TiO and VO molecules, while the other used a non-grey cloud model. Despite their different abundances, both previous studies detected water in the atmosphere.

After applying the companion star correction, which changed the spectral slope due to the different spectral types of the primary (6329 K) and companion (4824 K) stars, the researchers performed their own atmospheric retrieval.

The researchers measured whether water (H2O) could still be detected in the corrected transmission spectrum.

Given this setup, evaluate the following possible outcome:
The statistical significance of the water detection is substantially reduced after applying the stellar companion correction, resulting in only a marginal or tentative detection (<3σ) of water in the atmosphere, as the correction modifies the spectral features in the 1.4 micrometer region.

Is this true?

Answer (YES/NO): NO